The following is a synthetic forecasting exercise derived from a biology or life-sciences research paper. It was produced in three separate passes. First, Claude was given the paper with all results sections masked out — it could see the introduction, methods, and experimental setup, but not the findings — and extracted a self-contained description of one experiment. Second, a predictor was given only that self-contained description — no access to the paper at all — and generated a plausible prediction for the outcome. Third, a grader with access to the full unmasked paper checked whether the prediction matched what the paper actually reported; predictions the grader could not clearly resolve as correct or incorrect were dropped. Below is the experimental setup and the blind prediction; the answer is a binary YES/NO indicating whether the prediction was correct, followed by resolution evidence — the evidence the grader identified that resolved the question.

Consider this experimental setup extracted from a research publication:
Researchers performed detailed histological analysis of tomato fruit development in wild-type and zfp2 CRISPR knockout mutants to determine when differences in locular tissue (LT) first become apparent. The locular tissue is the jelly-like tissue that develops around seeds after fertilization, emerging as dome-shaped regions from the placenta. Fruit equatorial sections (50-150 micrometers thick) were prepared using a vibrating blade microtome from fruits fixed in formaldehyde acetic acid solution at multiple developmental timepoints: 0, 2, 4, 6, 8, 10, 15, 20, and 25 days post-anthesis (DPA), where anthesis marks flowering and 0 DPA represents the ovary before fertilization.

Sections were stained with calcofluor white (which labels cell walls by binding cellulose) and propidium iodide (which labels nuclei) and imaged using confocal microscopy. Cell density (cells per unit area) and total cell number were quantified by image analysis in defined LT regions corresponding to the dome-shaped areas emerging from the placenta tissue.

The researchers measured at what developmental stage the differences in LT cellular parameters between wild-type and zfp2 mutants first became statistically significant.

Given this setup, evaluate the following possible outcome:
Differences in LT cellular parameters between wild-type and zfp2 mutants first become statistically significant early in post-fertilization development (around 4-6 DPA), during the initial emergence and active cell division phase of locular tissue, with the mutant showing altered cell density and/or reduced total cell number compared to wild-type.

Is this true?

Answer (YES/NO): YES